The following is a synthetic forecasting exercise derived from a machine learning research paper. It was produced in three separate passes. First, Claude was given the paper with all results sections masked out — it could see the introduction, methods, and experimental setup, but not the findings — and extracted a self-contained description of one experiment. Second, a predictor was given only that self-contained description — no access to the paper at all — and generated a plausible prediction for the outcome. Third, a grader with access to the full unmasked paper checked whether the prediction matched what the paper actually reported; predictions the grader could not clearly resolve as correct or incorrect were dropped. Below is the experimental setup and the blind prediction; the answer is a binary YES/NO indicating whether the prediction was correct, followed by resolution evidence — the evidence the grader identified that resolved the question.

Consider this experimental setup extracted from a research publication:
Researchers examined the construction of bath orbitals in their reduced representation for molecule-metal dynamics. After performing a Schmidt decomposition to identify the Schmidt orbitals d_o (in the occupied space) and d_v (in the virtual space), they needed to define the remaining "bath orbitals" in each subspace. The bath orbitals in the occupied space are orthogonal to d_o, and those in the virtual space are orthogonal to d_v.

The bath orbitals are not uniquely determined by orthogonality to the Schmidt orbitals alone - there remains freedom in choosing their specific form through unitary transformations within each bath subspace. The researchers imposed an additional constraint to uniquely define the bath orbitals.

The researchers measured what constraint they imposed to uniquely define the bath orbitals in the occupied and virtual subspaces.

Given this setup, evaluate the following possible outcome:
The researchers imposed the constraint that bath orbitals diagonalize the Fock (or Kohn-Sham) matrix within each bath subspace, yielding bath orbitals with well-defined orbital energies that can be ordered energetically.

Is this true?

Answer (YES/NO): YES